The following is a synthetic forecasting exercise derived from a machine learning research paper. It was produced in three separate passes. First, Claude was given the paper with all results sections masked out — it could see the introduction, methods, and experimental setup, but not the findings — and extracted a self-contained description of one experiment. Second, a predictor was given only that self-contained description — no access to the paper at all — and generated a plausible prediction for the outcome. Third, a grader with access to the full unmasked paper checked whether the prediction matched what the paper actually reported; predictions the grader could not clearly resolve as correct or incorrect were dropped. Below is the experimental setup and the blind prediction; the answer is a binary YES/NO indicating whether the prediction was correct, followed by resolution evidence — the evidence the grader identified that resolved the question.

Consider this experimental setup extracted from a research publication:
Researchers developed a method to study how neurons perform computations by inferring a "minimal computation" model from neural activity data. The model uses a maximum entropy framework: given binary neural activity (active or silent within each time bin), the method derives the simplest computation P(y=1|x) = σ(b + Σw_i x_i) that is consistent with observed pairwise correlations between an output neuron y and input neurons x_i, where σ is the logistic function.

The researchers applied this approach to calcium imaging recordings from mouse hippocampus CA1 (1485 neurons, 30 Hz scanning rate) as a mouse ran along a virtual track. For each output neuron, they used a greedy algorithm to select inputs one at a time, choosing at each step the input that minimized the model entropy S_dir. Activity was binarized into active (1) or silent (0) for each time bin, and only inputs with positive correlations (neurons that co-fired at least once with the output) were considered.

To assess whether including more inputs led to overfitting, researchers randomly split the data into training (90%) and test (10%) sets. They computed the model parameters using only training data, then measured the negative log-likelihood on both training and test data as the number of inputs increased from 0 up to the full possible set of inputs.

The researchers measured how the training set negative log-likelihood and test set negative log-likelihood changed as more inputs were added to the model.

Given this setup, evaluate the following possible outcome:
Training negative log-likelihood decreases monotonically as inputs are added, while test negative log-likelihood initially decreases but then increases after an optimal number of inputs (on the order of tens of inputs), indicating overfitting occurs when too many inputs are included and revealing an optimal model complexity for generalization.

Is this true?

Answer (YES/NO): YES